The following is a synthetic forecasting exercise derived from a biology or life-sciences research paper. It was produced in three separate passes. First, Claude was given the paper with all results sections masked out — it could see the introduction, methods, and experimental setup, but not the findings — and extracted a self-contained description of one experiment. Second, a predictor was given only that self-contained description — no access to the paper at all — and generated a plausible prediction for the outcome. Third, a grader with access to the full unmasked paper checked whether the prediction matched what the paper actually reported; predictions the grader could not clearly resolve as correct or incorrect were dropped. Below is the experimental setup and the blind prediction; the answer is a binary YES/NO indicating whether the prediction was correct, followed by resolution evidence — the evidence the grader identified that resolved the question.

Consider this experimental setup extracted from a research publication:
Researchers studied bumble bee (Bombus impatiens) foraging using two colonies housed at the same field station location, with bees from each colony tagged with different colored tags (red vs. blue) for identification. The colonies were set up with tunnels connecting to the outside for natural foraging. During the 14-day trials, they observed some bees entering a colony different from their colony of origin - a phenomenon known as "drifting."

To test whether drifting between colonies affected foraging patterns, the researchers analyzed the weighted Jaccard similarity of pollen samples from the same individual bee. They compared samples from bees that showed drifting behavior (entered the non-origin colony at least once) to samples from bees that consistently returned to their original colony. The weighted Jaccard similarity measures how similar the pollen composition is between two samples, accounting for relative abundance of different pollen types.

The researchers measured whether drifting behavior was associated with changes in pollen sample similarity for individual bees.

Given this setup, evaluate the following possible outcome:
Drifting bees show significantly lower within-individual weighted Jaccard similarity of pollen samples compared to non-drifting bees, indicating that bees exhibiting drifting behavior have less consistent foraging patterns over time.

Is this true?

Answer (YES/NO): NO